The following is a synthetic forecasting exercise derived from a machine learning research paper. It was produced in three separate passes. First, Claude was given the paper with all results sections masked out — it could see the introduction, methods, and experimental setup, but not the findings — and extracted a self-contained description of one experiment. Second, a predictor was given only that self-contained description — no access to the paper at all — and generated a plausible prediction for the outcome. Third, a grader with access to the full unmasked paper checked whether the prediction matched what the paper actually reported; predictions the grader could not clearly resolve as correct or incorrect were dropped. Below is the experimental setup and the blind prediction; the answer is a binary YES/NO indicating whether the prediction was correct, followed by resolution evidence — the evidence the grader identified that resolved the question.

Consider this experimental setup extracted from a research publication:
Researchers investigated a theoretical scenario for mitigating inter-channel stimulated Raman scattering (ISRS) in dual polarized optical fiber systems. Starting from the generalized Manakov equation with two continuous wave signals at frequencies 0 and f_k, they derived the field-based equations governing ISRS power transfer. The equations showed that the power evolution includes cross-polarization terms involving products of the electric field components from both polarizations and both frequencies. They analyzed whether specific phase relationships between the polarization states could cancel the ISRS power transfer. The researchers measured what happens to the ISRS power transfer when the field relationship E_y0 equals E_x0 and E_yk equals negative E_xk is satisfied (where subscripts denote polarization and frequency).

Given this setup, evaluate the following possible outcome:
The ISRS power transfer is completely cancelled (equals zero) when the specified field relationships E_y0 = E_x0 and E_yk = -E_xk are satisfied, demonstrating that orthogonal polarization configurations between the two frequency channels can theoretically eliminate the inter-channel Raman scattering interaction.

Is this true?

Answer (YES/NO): YES